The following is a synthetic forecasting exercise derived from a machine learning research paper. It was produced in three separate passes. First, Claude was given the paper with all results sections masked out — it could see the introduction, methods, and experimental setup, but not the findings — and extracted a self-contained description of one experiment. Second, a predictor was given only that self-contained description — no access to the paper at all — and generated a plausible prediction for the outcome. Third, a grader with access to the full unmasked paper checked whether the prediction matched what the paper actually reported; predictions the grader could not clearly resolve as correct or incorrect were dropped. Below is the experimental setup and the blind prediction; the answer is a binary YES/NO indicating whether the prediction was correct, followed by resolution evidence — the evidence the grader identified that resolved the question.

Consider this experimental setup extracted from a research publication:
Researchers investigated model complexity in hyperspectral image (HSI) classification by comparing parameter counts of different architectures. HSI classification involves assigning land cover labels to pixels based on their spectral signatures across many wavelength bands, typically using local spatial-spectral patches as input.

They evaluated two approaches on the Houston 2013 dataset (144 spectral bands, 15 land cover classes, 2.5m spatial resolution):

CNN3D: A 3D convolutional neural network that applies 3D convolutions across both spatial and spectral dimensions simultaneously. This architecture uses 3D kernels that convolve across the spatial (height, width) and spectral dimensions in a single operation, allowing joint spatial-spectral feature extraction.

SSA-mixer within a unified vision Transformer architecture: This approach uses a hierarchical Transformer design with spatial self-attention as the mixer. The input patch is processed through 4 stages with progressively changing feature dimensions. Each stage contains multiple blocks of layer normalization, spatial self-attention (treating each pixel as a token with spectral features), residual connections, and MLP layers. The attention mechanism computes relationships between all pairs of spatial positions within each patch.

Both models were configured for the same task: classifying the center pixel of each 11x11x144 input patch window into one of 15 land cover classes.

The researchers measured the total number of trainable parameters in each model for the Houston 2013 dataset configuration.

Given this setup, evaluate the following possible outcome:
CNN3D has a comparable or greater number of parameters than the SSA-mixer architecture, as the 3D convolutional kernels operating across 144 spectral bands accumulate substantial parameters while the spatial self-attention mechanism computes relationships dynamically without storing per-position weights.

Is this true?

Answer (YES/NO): YES